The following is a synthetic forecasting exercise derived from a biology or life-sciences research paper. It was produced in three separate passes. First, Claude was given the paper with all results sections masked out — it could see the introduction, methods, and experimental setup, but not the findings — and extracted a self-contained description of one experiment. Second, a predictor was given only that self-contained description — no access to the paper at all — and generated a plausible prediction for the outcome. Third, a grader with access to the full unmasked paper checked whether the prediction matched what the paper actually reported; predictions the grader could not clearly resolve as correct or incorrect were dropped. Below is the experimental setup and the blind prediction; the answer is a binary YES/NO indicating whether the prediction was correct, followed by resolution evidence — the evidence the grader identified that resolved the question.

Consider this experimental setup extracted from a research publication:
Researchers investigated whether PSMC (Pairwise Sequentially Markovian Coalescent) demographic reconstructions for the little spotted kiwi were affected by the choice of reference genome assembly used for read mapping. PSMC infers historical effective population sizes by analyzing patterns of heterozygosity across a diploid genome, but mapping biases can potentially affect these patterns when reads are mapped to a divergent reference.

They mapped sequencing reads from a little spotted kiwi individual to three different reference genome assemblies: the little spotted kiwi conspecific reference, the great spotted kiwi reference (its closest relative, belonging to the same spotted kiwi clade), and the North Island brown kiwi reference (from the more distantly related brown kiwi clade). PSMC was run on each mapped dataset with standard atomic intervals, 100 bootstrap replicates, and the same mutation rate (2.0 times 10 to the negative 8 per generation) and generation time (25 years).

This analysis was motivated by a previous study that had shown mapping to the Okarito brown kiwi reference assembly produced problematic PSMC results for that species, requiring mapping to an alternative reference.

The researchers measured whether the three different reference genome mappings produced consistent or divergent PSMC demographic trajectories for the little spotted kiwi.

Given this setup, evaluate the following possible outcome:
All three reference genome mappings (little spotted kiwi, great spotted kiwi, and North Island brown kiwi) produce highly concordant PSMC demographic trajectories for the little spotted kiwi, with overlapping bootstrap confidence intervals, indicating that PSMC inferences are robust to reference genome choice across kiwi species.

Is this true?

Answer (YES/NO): NO